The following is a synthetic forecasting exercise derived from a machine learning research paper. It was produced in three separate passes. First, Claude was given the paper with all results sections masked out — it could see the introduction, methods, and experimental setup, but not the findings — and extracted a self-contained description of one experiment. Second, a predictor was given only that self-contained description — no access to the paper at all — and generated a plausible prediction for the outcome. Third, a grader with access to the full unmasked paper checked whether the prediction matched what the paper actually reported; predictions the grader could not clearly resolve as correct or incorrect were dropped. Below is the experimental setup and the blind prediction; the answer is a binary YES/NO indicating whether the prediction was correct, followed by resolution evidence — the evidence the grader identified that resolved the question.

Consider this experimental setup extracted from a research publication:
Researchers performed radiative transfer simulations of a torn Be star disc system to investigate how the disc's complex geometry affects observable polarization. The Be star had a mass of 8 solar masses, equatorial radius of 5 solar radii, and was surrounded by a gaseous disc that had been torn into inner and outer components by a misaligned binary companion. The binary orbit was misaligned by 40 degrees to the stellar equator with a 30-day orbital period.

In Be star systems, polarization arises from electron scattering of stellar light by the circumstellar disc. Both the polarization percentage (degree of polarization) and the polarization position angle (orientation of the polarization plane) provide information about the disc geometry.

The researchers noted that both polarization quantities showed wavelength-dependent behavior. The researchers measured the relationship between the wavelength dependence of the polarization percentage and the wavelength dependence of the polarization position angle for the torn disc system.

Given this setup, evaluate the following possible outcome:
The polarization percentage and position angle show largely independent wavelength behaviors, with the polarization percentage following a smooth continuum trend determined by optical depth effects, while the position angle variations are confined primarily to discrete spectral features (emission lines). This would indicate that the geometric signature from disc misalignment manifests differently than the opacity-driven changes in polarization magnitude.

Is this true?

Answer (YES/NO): NO